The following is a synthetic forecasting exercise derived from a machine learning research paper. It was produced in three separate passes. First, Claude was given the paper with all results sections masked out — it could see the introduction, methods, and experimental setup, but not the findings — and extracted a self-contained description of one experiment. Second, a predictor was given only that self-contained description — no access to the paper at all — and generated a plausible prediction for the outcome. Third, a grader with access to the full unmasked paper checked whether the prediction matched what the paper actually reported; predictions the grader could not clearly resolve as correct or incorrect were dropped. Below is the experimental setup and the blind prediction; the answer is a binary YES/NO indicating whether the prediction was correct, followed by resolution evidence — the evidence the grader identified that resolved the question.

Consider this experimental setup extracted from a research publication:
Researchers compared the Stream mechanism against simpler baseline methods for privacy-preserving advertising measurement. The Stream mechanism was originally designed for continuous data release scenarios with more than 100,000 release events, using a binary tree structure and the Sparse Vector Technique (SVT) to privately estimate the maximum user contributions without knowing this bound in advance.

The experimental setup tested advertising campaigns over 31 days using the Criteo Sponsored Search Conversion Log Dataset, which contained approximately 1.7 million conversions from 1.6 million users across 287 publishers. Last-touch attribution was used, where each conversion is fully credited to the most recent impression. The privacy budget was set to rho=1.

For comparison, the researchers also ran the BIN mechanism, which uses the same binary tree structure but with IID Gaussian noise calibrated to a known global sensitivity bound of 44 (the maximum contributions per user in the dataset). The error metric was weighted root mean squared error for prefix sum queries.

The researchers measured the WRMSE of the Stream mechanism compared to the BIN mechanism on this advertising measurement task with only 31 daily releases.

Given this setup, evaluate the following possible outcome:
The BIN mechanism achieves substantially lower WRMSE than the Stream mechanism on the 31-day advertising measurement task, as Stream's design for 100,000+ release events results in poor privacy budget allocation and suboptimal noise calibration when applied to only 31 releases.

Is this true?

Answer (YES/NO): YES